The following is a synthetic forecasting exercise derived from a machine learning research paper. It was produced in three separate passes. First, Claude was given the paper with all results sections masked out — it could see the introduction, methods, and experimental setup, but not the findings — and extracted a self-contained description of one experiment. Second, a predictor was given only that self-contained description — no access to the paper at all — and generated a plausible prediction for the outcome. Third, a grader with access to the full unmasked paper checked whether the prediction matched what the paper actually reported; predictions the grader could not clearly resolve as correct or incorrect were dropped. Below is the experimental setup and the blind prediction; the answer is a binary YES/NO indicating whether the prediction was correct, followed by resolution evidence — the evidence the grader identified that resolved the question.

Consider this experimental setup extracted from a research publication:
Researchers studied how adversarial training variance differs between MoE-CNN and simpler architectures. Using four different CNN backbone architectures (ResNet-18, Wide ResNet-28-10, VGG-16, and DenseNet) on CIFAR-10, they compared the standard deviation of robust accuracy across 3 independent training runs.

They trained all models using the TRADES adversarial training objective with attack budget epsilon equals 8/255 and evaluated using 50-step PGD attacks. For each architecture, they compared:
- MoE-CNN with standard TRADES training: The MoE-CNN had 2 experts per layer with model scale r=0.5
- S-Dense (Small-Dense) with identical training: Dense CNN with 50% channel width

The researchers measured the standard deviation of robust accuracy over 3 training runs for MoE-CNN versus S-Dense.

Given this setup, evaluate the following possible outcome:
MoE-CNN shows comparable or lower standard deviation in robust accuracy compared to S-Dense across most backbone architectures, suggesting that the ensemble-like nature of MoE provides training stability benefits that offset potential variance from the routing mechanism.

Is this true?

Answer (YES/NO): NO